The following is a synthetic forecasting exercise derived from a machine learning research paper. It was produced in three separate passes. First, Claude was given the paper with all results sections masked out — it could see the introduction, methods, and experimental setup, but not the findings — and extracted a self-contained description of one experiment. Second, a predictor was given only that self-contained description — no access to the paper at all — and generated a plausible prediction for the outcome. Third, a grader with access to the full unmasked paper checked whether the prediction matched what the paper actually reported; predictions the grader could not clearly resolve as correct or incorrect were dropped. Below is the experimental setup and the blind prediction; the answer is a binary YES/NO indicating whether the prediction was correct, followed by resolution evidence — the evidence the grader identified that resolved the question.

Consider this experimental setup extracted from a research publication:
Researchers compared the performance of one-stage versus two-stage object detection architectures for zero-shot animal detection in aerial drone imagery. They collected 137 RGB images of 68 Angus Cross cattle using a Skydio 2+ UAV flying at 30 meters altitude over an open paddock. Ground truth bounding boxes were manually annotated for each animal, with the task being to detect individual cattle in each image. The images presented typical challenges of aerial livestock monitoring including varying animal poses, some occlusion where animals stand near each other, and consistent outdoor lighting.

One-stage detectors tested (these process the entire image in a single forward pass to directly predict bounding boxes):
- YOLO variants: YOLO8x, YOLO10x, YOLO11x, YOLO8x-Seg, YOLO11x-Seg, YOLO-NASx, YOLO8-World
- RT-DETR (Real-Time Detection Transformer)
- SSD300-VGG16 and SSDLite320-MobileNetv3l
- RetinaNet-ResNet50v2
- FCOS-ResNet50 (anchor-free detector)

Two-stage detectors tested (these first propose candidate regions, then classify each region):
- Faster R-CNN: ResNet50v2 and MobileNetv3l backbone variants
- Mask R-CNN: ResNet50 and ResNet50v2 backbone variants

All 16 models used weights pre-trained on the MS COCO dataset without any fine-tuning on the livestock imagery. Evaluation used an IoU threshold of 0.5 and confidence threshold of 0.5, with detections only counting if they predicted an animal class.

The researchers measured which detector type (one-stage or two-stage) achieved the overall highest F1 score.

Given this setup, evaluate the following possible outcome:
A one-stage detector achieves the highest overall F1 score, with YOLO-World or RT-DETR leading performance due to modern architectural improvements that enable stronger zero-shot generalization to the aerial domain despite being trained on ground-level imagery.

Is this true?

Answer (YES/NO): NO